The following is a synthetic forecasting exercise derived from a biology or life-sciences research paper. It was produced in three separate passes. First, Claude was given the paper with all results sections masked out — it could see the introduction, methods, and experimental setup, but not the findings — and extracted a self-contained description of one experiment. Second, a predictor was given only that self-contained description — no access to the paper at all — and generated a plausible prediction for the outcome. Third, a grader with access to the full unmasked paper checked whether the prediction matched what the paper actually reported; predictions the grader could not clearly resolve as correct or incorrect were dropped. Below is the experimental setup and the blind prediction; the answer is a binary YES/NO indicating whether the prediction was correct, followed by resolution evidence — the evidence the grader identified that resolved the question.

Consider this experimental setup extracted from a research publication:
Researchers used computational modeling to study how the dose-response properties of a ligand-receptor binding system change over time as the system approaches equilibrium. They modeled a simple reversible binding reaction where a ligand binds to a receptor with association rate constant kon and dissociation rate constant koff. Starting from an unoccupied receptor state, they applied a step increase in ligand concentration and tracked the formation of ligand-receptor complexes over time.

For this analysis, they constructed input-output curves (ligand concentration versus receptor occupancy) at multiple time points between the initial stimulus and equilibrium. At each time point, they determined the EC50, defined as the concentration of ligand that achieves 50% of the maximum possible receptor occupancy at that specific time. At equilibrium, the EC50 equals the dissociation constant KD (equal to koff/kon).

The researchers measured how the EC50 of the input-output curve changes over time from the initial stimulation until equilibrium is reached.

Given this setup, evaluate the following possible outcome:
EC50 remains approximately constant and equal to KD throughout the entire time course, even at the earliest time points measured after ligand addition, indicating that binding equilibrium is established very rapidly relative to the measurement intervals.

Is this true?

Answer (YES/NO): NO